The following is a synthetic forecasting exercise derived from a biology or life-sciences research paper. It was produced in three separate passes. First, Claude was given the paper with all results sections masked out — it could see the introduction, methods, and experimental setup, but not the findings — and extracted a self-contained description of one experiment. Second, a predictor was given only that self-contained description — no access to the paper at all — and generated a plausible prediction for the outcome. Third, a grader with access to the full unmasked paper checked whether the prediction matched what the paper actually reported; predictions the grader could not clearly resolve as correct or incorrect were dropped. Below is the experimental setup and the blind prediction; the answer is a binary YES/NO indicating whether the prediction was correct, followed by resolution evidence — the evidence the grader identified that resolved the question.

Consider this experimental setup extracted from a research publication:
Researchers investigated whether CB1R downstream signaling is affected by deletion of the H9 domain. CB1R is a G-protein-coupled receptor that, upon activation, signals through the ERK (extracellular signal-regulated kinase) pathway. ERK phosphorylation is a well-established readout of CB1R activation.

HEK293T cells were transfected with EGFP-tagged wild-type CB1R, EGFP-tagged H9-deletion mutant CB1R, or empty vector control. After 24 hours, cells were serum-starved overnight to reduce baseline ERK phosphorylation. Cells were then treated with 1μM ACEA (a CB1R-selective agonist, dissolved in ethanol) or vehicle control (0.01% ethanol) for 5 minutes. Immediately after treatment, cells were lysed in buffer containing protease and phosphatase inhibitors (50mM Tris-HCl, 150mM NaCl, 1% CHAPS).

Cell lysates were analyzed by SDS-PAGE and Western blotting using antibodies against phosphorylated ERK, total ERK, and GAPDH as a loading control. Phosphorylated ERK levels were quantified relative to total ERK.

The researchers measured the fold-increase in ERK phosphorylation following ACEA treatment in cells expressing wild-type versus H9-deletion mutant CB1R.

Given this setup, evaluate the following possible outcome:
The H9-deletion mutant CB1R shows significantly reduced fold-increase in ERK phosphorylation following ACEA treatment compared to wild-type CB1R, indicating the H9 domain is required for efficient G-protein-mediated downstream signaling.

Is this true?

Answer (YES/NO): YES